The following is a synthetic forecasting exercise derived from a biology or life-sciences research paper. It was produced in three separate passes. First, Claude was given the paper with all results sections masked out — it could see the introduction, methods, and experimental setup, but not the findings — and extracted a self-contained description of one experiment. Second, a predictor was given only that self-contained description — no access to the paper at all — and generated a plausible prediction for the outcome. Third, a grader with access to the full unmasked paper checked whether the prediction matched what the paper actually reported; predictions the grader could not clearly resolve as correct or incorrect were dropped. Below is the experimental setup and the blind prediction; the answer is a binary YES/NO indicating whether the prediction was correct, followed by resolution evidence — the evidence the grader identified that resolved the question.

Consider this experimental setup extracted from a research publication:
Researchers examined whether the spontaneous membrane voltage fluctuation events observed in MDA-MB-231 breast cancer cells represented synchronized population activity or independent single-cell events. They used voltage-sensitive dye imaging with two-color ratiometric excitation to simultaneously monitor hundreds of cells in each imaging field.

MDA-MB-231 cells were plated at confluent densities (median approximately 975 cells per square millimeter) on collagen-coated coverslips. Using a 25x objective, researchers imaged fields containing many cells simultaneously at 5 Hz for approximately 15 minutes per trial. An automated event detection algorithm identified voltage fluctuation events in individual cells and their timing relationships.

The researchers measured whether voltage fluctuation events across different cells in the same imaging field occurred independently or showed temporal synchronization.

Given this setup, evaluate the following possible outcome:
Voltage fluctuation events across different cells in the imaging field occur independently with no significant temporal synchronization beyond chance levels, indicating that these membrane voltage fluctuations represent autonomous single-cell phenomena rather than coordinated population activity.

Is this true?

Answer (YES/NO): NO